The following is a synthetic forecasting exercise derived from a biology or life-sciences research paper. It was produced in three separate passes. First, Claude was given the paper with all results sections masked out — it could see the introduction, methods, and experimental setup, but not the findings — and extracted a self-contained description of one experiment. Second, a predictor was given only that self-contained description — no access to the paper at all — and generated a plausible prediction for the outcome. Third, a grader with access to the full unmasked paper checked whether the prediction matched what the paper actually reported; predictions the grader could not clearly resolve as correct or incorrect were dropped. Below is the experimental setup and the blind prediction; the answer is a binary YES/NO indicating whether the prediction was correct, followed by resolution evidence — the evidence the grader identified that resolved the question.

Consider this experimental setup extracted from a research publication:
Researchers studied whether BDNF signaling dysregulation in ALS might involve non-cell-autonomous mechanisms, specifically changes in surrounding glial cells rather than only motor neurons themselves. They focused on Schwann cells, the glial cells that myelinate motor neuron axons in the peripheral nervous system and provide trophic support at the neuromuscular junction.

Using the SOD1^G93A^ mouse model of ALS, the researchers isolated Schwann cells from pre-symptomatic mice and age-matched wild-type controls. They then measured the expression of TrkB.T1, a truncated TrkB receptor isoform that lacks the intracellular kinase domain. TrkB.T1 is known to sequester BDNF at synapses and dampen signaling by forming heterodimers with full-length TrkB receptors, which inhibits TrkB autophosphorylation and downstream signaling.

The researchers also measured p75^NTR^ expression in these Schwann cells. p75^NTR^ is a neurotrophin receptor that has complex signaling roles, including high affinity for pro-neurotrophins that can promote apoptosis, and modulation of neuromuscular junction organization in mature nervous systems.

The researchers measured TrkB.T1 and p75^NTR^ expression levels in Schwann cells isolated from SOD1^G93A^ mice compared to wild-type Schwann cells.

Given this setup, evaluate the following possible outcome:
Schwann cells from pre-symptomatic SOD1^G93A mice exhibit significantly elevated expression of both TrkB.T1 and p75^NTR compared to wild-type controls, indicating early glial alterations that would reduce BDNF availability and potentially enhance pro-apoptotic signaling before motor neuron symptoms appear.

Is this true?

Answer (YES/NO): NO